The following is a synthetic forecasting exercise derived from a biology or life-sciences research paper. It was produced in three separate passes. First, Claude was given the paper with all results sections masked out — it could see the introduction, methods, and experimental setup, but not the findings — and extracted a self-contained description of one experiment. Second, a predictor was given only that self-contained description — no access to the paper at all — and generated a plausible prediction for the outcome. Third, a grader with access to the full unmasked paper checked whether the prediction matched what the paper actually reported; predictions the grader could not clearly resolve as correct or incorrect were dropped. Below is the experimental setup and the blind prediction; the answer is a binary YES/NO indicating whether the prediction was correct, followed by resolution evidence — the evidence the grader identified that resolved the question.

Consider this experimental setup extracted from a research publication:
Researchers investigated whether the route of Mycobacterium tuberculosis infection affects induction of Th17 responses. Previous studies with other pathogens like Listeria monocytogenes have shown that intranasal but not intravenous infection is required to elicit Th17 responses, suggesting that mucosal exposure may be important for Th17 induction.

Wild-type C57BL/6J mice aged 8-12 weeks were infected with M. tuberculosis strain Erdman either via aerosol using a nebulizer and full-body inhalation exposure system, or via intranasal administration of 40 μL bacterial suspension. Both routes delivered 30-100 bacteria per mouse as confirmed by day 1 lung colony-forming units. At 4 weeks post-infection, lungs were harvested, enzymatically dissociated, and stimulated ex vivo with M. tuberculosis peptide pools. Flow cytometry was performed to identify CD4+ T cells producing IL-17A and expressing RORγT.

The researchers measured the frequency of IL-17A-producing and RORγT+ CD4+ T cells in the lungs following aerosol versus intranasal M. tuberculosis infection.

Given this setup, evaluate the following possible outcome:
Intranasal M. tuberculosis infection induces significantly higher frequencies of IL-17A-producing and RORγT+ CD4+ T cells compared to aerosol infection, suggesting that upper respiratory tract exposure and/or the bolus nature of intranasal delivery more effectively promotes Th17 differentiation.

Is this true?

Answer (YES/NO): NO